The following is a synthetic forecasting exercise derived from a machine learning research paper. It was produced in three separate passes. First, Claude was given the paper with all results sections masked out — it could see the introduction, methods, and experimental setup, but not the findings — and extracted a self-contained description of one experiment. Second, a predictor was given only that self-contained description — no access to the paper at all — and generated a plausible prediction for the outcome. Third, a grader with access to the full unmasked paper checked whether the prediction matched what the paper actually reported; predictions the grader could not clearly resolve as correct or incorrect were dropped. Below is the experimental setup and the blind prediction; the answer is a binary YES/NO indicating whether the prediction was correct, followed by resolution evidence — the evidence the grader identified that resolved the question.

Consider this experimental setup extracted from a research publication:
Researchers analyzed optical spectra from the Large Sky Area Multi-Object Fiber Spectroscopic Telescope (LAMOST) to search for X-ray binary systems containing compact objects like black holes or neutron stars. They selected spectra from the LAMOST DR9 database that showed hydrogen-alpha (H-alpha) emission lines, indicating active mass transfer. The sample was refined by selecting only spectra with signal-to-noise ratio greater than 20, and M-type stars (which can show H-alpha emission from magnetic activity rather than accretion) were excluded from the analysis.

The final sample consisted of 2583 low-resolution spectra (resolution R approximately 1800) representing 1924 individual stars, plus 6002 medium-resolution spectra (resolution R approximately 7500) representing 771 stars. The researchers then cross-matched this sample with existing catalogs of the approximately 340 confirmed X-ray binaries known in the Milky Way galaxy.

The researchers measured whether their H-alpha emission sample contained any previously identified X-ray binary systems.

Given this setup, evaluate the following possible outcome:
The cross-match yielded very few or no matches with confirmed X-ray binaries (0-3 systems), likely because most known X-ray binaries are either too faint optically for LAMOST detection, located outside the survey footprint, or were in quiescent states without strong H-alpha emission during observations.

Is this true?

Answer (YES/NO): YES